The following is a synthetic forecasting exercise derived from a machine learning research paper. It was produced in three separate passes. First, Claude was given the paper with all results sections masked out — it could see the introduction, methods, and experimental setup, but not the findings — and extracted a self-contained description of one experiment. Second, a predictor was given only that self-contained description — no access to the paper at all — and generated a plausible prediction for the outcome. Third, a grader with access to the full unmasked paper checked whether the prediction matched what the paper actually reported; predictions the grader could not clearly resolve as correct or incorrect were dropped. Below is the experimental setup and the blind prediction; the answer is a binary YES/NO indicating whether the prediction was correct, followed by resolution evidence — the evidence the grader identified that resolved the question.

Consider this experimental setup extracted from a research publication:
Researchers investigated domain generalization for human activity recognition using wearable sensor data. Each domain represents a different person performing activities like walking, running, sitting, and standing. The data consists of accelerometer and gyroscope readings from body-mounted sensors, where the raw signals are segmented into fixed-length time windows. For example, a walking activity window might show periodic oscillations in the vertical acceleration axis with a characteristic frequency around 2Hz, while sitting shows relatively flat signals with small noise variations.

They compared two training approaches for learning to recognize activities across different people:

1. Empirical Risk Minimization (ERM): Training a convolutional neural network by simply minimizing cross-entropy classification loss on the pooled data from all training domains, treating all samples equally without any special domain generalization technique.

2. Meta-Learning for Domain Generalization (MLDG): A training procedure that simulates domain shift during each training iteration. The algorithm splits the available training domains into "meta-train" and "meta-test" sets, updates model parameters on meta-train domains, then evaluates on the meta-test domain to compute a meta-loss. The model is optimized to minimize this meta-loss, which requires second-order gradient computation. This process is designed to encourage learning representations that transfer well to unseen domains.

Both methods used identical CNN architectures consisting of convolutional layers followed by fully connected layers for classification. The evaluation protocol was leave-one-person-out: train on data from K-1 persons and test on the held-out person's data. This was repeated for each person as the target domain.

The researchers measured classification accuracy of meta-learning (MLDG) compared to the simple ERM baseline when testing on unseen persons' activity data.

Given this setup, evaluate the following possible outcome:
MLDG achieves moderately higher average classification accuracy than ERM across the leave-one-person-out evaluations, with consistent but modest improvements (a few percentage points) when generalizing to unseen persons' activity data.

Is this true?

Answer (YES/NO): NO